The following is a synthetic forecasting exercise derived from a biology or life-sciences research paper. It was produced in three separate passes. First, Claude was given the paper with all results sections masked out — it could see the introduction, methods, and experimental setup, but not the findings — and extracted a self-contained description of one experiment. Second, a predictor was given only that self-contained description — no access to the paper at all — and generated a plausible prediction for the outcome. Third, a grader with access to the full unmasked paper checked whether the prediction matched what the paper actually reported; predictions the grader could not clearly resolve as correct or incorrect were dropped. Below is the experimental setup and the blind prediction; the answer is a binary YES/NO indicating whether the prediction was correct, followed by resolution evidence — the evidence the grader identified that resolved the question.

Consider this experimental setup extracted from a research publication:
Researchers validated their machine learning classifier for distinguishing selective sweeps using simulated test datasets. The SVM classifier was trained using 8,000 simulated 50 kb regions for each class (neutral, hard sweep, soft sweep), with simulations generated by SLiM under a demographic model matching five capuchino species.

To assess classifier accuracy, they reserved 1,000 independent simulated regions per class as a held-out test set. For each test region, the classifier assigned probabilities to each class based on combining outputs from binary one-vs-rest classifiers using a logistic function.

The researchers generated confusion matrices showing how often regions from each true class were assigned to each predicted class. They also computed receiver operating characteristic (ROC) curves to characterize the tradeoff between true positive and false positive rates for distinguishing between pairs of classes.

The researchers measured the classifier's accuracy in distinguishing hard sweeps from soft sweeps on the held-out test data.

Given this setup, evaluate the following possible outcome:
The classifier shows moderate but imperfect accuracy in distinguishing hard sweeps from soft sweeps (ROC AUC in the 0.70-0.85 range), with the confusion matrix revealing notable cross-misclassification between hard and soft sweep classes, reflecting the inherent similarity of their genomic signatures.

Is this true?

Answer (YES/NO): NO